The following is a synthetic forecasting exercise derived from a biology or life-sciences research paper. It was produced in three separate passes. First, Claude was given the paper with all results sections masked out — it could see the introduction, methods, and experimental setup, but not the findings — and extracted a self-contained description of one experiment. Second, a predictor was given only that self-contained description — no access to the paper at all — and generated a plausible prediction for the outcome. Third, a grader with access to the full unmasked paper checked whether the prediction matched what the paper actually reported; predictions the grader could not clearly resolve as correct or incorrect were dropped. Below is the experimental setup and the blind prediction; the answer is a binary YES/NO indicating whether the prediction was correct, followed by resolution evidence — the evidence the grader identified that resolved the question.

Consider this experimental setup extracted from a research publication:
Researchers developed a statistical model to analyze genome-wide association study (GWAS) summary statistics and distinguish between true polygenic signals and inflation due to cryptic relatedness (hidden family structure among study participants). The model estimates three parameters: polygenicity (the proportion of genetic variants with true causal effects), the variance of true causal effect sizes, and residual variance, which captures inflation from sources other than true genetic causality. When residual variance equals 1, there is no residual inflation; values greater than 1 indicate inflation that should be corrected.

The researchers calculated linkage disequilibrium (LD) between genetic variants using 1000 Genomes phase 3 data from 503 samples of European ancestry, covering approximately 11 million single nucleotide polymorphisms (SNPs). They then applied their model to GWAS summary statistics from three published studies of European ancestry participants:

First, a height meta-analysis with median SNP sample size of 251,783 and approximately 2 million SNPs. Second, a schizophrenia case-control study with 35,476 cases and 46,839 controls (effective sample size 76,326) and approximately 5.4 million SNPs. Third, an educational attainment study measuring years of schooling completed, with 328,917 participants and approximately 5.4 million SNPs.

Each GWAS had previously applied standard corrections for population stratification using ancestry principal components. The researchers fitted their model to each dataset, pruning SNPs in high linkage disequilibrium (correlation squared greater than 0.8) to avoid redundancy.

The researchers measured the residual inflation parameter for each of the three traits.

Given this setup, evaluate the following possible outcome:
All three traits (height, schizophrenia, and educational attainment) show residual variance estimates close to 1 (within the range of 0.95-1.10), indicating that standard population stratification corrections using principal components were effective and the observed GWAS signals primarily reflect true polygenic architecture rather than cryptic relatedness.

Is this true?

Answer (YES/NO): NO